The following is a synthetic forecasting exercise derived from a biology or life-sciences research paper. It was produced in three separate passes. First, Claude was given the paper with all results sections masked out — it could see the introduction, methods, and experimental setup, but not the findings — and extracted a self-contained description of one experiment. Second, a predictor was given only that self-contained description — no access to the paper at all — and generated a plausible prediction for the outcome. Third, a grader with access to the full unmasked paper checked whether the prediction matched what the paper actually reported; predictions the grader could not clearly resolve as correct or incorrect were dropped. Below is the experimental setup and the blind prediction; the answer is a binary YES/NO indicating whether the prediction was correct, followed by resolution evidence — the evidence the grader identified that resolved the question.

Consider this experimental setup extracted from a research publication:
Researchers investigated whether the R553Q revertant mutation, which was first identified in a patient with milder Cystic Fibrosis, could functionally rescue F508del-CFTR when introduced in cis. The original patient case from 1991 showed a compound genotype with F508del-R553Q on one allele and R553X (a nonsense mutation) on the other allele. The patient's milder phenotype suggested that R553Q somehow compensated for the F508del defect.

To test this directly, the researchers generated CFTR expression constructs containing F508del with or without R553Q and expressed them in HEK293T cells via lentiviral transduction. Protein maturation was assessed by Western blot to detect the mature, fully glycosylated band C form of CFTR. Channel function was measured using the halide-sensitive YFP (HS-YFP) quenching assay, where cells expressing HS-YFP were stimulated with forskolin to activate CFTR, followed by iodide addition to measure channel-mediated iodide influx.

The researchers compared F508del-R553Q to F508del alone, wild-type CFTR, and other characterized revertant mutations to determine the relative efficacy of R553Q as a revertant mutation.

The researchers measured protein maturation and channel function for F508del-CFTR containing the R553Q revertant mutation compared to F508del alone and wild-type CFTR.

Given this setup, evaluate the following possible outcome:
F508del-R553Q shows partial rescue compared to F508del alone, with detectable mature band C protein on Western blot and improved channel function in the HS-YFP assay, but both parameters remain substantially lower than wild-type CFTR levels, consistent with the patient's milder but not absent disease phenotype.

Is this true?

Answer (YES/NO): NO